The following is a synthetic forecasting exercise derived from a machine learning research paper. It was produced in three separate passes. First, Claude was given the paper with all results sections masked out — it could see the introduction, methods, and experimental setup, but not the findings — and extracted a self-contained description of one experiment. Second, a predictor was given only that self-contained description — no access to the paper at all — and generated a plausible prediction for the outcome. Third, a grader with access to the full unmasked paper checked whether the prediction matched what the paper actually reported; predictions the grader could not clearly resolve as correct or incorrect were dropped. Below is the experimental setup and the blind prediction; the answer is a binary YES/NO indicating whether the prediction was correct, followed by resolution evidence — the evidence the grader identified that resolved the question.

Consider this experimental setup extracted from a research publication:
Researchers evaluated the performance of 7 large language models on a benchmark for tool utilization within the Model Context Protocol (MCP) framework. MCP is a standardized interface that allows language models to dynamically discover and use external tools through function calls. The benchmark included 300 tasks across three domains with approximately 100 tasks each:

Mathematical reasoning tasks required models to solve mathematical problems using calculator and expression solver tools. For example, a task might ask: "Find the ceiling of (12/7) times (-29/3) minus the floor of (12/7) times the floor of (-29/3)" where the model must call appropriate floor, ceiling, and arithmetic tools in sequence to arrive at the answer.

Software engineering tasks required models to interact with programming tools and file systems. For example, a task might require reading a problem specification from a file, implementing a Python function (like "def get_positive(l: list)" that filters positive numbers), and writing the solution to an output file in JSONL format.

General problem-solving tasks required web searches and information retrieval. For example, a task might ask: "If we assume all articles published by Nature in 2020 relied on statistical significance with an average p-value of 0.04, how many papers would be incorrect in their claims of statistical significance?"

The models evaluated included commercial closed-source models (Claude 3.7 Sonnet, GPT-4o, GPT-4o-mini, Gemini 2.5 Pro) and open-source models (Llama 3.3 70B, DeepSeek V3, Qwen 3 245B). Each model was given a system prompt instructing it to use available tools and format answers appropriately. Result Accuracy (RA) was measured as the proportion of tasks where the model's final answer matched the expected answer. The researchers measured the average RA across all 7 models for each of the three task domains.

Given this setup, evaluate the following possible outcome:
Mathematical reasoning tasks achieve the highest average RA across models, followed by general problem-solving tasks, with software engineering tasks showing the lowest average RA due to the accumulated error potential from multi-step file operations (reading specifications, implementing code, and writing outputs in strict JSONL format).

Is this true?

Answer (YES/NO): NO